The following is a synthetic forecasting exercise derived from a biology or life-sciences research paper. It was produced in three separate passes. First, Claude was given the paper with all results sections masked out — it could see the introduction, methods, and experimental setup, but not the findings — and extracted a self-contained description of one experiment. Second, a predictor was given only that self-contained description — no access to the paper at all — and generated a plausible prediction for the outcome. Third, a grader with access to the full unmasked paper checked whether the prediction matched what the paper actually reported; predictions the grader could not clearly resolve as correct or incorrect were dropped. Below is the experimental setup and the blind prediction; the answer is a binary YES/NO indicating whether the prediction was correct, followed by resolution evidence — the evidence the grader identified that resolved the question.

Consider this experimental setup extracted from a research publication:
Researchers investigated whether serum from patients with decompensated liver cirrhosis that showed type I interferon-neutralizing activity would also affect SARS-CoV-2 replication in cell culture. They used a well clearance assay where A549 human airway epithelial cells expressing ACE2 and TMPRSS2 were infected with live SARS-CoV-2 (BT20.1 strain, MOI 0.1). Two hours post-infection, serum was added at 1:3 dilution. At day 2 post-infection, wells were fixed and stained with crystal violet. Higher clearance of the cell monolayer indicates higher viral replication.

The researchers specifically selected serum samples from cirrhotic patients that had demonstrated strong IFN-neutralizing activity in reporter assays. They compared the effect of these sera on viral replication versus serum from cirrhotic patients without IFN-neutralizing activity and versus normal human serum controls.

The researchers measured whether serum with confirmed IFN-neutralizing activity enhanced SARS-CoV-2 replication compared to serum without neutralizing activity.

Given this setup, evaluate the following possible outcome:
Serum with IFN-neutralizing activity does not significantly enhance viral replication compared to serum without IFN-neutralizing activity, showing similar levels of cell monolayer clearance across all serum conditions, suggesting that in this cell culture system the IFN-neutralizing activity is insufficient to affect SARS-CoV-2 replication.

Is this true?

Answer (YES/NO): YES